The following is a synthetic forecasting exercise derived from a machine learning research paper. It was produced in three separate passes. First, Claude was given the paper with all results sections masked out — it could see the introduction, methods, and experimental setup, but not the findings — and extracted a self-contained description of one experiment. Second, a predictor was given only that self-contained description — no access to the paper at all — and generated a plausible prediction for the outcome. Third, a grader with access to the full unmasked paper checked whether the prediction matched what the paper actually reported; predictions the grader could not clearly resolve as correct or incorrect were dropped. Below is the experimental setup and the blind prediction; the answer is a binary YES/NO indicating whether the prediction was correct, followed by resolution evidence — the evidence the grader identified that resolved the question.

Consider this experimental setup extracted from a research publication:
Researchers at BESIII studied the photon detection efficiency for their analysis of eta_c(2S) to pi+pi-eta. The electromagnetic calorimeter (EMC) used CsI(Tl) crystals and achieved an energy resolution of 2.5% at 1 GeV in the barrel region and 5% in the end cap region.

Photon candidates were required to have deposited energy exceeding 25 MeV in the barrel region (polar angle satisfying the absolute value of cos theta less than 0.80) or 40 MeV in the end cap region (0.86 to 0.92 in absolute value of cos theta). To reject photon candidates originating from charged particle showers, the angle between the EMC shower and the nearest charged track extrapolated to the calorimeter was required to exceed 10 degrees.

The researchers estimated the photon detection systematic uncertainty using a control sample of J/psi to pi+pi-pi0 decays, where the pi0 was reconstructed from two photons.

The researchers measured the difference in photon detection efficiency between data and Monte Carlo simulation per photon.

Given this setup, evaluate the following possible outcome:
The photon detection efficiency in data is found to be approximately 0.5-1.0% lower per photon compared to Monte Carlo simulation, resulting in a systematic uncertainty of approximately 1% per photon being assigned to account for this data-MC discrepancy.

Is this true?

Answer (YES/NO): NO